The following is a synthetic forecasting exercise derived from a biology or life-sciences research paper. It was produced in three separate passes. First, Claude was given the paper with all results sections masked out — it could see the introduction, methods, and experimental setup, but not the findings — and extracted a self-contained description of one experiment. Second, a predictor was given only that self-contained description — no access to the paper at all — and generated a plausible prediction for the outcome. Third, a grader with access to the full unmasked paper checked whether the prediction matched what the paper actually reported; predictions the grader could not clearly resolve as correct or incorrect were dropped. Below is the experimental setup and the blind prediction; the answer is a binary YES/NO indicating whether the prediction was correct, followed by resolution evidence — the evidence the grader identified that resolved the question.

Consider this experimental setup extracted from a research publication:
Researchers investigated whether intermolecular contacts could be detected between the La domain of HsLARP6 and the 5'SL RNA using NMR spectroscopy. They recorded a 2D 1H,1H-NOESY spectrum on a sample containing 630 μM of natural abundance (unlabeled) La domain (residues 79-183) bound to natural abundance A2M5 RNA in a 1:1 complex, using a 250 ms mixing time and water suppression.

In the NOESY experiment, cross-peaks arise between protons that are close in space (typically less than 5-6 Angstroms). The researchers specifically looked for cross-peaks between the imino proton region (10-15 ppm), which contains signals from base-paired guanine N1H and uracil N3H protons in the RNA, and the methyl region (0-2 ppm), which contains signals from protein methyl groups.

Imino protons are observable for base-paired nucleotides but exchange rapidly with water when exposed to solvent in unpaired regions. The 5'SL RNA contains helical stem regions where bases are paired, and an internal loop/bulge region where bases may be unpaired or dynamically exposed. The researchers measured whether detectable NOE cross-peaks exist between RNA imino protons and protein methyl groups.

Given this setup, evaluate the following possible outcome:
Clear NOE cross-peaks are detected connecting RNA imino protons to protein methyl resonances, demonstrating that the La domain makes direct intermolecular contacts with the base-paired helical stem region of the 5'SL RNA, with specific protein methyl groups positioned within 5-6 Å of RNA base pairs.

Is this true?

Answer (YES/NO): YES